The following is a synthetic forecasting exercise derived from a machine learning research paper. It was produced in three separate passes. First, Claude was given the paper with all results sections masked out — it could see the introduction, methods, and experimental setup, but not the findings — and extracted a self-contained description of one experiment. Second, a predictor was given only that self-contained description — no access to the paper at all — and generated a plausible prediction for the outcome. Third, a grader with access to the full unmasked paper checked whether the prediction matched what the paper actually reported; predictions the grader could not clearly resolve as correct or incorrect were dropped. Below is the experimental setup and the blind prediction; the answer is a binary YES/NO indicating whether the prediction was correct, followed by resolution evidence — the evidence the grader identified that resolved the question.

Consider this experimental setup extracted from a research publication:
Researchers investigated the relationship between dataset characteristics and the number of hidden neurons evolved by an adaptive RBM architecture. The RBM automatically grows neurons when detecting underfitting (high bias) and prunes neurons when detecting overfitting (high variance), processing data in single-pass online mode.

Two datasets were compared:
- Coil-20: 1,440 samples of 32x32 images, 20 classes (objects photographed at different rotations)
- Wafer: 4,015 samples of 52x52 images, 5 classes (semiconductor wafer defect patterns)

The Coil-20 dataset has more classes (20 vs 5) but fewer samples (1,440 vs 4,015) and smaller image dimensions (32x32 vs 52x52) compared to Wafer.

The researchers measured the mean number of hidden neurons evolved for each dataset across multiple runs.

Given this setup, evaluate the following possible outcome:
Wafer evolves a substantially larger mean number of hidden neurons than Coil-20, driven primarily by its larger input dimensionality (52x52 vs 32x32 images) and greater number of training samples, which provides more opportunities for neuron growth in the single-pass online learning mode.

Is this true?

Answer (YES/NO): YES